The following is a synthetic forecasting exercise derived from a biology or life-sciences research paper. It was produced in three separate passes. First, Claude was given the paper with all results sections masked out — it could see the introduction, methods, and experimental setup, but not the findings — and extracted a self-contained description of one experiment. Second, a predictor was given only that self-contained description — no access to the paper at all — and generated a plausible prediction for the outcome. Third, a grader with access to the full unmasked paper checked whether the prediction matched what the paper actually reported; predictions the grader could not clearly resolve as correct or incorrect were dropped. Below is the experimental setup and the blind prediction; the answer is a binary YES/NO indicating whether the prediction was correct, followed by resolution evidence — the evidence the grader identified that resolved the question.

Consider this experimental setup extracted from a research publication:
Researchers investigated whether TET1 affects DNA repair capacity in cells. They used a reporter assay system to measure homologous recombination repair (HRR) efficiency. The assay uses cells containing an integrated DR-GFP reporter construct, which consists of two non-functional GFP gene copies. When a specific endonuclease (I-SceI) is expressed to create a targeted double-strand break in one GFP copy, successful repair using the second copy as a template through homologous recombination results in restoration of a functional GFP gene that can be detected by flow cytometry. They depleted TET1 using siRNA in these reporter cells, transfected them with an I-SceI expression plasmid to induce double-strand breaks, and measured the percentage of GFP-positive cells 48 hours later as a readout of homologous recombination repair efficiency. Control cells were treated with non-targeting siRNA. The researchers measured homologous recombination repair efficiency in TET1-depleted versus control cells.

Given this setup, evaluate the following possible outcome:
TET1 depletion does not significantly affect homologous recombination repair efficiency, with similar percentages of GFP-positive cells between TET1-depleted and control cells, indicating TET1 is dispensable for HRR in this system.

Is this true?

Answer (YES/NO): NO